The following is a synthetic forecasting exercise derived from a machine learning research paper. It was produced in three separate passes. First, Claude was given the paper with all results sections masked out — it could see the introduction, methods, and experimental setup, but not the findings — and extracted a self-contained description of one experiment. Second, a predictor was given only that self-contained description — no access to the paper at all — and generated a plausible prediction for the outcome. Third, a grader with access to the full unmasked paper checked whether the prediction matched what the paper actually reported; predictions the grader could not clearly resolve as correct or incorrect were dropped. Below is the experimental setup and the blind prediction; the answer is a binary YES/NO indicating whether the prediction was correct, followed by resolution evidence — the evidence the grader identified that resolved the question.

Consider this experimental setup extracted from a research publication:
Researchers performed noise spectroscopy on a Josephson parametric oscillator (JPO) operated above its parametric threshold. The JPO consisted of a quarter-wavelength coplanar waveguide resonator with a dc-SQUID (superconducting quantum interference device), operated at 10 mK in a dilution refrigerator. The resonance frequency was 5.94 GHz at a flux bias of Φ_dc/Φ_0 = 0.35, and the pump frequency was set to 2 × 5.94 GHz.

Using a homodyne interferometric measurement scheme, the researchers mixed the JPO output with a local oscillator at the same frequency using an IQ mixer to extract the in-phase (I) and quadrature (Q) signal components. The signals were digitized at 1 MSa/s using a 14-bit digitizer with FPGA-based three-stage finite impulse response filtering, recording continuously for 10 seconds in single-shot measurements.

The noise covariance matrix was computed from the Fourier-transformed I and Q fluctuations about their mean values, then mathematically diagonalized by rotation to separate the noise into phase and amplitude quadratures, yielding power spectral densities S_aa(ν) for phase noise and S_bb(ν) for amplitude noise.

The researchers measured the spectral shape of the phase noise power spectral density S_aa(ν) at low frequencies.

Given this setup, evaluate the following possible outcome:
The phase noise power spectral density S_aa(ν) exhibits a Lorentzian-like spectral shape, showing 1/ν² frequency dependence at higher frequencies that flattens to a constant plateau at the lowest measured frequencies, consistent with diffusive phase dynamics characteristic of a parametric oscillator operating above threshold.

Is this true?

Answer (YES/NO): NO